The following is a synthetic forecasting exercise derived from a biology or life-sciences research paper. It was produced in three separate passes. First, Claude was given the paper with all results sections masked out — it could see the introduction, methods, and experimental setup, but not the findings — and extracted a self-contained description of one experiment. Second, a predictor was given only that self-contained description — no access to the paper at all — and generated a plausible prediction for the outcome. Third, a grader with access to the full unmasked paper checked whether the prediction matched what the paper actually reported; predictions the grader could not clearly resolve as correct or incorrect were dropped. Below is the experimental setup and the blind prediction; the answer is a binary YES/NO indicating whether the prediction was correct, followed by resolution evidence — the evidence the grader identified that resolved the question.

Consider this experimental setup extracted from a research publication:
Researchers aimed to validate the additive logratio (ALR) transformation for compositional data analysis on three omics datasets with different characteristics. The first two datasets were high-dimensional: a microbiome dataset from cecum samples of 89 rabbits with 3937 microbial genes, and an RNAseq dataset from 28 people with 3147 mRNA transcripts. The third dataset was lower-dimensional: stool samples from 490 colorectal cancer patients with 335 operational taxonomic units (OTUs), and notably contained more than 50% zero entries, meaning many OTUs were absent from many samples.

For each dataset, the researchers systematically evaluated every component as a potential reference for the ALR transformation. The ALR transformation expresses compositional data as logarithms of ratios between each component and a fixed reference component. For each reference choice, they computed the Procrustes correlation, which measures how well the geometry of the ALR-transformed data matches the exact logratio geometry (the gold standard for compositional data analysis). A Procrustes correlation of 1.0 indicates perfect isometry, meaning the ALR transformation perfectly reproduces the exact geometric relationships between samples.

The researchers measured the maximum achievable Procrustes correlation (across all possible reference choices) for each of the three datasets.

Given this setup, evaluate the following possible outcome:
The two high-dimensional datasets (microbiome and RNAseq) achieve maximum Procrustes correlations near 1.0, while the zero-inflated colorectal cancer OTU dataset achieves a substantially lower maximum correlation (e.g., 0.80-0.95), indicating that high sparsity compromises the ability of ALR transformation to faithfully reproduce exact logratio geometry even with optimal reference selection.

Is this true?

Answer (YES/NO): YES